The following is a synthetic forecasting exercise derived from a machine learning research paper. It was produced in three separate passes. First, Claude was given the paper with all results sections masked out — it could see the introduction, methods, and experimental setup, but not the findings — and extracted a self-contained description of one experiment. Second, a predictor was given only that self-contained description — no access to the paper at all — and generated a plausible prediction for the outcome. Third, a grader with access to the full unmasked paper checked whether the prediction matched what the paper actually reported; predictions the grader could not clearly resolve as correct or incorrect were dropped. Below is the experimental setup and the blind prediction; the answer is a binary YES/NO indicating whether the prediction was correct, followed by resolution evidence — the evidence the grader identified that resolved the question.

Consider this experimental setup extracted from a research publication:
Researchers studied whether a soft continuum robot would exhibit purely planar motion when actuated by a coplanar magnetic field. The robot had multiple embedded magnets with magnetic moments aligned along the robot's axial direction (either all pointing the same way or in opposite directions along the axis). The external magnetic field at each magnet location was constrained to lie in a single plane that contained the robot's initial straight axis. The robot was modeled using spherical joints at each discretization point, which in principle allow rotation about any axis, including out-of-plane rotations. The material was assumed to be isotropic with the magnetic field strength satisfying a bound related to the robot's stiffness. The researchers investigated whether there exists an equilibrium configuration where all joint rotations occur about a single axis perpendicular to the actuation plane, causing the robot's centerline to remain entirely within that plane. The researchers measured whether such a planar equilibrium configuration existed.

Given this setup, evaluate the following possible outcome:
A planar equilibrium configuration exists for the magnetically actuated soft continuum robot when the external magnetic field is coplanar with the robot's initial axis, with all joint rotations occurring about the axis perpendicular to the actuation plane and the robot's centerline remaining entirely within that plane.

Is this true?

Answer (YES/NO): YES